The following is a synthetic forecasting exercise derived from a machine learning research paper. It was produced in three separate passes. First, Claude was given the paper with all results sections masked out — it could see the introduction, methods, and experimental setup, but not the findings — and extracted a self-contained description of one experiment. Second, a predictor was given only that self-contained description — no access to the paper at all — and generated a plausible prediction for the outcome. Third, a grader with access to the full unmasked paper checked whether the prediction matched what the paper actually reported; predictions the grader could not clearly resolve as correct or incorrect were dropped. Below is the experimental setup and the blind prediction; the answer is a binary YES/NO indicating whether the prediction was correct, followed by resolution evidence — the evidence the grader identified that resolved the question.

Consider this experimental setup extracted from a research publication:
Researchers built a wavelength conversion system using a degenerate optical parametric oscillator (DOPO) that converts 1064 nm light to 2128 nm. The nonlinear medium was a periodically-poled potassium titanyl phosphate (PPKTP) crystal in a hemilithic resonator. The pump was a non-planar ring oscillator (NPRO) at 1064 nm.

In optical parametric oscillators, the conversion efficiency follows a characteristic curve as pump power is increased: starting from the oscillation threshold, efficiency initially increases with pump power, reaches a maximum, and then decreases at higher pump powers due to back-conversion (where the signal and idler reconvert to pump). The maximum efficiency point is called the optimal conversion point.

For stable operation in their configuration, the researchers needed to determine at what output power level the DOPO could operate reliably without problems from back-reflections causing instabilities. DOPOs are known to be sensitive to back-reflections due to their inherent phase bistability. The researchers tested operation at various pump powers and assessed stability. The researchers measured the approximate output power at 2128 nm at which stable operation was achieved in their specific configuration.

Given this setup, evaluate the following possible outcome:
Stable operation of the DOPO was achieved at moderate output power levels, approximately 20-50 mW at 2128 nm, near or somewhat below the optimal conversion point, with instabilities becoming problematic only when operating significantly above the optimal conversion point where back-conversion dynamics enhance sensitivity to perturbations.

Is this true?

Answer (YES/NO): NO